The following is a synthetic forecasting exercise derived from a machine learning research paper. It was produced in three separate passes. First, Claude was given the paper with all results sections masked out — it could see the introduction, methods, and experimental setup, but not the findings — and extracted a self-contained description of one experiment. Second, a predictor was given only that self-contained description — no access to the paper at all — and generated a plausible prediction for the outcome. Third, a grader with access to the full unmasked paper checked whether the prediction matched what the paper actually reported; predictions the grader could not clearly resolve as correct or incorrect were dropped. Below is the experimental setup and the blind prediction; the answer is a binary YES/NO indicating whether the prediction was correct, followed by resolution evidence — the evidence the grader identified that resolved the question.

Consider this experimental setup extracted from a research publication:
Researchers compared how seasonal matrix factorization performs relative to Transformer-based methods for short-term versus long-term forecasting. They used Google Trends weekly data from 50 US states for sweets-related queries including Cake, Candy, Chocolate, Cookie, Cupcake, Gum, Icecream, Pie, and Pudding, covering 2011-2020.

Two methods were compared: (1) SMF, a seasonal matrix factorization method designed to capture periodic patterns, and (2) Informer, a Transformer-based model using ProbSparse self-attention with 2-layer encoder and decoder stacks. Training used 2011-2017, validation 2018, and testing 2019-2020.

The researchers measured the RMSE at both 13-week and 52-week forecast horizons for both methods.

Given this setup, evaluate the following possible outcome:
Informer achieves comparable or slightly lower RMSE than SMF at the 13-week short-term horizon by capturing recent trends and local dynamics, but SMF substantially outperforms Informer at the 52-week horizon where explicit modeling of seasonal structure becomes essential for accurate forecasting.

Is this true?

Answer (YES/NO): NO